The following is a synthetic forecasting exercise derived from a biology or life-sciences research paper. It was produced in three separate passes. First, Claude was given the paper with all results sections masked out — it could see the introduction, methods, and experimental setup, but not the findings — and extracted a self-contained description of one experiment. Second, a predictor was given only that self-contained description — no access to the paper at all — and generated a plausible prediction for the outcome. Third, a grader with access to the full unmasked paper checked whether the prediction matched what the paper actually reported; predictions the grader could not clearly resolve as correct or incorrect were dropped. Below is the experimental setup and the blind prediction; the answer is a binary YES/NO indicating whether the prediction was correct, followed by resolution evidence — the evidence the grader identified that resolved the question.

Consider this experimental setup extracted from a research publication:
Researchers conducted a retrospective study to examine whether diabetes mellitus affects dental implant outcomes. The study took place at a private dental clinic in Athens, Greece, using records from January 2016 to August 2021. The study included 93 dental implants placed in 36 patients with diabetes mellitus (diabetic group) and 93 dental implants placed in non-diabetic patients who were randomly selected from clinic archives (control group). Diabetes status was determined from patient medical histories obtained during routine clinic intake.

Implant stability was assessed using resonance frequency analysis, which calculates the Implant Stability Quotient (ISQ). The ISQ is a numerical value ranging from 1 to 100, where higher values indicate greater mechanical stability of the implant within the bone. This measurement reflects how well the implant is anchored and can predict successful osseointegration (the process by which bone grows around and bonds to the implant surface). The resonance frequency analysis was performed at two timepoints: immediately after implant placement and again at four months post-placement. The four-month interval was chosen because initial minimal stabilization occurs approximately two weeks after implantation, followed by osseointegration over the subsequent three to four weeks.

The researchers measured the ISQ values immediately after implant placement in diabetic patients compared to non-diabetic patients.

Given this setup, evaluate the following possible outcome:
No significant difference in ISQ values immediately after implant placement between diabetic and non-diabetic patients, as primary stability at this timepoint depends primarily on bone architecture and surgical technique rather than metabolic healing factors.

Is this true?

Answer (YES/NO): YES